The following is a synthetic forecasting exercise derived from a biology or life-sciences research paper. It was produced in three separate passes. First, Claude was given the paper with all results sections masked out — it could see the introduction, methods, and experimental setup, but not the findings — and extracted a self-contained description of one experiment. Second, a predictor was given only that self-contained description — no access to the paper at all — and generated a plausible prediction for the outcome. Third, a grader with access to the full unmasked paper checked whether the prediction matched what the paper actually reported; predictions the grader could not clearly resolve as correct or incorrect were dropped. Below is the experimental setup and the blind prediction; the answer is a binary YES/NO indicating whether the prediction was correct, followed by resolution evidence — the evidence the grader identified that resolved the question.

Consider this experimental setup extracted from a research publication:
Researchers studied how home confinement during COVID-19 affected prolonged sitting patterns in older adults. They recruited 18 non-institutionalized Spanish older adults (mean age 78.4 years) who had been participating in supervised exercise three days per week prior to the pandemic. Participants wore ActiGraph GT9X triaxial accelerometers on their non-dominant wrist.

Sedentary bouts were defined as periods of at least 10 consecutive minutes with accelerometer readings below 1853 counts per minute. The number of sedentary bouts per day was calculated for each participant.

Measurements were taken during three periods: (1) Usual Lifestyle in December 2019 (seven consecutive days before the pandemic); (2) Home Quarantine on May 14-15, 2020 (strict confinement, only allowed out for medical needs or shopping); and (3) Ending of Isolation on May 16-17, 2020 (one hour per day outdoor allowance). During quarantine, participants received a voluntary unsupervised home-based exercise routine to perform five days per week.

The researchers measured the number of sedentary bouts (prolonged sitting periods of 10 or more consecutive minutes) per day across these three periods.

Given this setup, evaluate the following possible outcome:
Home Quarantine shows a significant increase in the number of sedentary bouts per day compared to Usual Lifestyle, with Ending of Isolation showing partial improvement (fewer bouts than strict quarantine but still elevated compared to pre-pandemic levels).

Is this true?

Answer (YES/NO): NO